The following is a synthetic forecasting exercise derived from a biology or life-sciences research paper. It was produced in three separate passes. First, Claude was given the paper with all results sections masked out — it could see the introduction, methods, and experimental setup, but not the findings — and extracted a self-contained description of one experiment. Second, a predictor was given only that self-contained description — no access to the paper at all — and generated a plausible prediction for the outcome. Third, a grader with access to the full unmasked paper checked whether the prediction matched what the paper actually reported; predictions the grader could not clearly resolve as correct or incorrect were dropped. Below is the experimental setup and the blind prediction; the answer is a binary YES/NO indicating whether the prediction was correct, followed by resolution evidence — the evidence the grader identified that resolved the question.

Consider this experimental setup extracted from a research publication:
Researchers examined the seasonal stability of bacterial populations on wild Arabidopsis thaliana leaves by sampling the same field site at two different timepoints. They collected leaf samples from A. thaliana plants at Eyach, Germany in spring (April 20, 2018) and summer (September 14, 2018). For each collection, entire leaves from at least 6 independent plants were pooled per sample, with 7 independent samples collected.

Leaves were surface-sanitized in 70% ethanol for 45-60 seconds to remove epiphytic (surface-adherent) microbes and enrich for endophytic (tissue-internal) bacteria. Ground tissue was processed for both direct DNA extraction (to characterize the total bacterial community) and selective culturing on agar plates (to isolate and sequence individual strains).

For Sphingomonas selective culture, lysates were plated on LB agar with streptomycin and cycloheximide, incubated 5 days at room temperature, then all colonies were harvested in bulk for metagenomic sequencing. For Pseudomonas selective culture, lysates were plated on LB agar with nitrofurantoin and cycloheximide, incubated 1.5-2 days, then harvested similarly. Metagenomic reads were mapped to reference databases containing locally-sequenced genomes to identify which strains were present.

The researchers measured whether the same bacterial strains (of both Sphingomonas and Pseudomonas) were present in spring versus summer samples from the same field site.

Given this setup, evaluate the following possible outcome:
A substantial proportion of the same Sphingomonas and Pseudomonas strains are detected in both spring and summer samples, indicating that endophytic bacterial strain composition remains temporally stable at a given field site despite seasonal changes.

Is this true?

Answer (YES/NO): NO